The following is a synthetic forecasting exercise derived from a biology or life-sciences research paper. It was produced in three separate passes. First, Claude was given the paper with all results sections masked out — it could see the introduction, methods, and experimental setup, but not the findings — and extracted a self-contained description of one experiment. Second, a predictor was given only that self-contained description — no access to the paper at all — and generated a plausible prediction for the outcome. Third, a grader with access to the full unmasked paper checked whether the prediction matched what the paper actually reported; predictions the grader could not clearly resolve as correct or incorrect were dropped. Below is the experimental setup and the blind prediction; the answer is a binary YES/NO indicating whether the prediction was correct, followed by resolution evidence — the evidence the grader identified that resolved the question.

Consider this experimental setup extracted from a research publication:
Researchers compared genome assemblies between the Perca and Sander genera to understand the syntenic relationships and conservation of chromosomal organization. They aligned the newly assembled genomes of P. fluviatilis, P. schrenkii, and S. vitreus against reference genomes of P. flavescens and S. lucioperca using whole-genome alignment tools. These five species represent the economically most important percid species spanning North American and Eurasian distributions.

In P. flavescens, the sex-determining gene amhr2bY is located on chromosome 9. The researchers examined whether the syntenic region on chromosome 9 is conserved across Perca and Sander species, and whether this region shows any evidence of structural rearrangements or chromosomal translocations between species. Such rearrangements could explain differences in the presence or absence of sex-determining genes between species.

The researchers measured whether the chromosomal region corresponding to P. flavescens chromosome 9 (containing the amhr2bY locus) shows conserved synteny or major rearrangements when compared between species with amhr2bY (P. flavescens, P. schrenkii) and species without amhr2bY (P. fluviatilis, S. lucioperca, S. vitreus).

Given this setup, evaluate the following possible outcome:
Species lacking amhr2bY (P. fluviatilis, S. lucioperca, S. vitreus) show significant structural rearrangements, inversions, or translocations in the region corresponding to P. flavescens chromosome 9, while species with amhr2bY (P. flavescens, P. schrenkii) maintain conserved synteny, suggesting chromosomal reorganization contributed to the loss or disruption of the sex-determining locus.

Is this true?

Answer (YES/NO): NO